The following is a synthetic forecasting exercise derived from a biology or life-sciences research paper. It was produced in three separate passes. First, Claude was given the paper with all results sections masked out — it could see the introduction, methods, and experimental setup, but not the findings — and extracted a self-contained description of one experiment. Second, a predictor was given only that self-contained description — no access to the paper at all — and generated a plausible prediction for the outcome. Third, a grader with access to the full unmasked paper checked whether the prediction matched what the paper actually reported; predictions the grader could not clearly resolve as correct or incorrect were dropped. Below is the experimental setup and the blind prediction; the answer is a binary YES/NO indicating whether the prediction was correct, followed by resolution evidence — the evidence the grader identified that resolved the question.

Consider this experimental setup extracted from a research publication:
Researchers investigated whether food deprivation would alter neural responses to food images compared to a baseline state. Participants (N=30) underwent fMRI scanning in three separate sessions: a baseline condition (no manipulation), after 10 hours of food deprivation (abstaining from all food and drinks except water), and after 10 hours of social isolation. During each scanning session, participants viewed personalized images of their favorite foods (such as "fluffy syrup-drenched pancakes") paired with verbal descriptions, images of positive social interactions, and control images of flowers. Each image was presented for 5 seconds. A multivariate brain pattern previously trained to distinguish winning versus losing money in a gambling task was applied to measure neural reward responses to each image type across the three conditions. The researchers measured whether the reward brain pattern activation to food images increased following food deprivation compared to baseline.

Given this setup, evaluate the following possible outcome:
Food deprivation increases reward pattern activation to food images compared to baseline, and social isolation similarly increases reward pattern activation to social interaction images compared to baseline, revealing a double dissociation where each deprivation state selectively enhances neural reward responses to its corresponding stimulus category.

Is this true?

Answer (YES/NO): NO